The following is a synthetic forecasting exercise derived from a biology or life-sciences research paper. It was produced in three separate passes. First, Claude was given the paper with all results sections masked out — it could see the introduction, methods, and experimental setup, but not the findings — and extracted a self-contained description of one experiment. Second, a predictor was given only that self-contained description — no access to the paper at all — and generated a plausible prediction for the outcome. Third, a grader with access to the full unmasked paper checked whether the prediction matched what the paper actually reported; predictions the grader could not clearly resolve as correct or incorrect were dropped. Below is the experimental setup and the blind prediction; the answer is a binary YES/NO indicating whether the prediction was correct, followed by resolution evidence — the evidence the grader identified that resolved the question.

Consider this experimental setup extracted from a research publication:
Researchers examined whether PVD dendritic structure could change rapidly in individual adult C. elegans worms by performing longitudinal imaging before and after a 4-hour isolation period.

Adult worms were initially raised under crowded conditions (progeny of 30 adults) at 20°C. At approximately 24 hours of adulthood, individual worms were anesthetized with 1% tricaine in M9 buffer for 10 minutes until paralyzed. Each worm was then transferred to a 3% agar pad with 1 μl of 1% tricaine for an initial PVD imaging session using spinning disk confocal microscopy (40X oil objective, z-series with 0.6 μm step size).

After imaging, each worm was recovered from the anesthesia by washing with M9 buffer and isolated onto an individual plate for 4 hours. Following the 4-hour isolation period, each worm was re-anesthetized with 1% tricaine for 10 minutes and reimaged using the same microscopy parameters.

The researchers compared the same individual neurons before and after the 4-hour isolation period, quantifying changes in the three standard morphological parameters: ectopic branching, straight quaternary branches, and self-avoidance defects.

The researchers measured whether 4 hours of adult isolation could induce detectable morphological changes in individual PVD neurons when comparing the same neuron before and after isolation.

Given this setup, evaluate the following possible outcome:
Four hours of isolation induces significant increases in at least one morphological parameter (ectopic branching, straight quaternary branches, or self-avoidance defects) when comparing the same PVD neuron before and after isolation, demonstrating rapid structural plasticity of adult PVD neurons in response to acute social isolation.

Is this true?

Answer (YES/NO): YES